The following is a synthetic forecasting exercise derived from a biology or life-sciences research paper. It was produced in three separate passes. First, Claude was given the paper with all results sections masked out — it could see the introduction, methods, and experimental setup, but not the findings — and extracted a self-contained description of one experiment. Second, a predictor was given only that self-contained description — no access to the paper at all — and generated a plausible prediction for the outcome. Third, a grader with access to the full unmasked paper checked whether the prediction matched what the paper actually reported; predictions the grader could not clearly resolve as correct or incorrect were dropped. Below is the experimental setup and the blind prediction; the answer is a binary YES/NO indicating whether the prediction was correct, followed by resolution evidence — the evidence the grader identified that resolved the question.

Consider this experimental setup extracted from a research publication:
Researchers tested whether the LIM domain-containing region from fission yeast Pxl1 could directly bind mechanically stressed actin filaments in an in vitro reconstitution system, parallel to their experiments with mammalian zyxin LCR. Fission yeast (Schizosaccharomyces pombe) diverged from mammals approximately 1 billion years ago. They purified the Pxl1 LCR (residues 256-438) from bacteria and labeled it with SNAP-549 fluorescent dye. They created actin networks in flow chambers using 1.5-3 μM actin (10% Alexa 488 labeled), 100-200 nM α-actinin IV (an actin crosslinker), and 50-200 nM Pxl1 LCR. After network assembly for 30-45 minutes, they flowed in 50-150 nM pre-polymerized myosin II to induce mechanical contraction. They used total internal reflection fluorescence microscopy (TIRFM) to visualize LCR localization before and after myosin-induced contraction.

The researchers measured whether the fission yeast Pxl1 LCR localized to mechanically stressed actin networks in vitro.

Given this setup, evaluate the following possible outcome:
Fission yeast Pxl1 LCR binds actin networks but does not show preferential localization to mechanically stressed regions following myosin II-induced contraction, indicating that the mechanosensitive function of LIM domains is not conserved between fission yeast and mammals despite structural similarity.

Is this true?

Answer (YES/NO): NO